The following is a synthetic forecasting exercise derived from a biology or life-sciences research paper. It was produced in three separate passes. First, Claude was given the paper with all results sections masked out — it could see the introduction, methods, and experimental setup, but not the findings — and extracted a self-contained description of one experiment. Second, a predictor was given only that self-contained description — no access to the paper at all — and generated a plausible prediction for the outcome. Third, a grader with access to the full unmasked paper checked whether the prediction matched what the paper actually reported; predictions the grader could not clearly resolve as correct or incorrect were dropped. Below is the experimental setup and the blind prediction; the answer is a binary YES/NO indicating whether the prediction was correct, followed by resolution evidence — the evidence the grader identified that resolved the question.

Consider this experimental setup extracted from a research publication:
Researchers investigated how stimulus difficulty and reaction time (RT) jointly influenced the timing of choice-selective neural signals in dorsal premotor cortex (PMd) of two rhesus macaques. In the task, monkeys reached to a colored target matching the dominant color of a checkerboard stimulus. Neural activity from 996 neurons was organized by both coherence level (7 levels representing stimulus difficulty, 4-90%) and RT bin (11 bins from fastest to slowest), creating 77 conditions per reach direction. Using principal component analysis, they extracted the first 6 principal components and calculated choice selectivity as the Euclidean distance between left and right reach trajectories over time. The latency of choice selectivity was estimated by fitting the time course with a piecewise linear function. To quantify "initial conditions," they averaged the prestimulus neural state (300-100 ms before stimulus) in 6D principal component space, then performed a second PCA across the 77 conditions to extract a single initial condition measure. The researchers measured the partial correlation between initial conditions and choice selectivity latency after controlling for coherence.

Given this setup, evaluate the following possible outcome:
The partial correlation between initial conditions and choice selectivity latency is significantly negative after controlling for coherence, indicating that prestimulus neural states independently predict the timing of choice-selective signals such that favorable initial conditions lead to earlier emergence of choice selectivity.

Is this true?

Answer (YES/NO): YES